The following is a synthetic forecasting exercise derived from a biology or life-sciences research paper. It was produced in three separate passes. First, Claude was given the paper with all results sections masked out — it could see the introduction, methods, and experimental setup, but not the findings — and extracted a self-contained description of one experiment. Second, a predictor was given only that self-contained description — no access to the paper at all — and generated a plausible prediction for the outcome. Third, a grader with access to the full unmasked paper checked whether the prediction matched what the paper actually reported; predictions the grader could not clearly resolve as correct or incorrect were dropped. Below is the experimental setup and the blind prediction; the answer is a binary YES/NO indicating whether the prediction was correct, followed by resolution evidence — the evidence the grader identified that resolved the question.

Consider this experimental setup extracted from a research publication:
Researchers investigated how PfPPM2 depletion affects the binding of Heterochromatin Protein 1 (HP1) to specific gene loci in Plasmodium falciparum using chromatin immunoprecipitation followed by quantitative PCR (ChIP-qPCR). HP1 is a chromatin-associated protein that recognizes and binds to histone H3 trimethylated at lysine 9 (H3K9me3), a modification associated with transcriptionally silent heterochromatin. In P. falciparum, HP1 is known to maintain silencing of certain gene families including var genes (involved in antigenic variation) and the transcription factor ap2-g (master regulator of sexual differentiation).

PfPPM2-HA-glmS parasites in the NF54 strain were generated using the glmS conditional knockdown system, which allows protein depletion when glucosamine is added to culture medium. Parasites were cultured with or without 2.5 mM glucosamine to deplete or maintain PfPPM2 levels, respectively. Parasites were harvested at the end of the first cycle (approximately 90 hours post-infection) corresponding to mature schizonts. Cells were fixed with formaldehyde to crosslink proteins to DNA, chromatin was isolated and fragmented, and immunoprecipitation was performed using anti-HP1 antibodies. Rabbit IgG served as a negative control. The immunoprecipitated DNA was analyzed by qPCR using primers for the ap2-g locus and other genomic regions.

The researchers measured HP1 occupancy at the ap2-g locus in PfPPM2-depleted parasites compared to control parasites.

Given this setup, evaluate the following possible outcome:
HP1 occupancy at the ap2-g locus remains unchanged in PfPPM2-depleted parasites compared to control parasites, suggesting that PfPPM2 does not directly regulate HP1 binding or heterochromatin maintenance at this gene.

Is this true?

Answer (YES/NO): NO